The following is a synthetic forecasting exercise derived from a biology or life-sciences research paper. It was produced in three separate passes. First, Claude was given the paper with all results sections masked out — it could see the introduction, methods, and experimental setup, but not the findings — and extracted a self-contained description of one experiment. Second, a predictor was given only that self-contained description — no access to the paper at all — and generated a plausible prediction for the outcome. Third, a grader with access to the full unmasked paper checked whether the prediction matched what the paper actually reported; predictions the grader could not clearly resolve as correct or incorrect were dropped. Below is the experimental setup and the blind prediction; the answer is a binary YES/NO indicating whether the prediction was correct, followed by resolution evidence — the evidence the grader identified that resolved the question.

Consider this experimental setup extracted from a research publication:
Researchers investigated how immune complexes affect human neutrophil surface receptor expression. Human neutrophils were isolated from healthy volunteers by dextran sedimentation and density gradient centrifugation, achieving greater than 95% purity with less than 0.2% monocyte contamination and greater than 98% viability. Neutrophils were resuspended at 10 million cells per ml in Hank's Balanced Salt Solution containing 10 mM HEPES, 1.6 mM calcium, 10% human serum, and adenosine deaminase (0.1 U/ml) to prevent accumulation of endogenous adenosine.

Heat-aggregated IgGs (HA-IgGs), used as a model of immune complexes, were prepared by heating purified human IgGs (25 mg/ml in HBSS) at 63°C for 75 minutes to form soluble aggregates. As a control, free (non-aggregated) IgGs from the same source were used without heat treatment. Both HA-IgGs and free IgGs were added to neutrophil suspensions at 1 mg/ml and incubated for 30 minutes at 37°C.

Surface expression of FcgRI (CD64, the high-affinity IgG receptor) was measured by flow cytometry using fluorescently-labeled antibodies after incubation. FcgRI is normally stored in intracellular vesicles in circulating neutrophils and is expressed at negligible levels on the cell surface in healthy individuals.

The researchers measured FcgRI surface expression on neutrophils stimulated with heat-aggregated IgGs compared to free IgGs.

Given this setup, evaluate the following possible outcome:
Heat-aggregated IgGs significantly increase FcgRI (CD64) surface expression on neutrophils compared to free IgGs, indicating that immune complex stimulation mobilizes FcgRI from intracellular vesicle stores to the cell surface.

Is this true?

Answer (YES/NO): YES